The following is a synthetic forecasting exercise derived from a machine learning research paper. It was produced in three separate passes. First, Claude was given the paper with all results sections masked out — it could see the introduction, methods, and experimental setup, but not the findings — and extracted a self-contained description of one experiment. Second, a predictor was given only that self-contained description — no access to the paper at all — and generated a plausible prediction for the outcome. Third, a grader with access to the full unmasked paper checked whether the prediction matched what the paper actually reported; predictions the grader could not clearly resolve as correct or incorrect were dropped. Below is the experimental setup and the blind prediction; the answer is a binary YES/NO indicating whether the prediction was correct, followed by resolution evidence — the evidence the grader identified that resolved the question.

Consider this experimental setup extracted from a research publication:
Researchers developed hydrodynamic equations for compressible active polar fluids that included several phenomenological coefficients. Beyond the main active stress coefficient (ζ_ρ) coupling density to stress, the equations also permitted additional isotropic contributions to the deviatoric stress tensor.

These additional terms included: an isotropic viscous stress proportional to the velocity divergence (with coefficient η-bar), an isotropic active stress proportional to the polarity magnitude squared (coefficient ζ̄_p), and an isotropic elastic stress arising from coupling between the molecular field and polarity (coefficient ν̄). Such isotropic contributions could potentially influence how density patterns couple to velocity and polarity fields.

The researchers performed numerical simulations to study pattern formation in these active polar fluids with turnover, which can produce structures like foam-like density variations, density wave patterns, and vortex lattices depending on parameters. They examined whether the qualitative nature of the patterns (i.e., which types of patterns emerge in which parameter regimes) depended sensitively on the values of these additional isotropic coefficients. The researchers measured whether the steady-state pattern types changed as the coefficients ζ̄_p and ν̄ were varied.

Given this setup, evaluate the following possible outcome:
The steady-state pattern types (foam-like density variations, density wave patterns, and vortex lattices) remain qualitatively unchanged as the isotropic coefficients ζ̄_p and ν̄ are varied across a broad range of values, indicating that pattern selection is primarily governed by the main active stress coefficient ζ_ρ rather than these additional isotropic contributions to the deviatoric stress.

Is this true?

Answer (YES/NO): YES